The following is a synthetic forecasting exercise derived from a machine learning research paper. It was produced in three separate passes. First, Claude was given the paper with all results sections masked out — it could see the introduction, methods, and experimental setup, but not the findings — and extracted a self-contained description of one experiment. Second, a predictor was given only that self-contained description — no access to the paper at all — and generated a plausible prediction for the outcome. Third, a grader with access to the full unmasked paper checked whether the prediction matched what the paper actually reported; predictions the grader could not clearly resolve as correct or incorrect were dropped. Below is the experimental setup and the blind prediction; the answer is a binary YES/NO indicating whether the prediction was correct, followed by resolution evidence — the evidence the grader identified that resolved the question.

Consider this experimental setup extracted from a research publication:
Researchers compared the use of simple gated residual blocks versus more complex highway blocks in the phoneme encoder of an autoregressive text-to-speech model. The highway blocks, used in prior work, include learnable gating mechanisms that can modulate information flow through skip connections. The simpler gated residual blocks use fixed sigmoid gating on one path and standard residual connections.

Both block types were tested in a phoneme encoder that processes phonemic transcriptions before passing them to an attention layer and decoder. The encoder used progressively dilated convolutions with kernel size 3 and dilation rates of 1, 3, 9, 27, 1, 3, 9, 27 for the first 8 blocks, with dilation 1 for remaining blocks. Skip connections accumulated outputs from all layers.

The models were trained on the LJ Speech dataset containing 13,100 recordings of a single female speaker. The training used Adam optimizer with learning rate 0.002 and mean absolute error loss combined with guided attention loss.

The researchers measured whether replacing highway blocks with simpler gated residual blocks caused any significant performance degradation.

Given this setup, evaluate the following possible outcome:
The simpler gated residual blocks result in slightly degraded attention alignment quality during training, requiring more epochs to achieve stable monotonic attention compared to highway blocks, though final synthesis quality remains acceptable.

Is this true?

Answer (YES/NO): NO